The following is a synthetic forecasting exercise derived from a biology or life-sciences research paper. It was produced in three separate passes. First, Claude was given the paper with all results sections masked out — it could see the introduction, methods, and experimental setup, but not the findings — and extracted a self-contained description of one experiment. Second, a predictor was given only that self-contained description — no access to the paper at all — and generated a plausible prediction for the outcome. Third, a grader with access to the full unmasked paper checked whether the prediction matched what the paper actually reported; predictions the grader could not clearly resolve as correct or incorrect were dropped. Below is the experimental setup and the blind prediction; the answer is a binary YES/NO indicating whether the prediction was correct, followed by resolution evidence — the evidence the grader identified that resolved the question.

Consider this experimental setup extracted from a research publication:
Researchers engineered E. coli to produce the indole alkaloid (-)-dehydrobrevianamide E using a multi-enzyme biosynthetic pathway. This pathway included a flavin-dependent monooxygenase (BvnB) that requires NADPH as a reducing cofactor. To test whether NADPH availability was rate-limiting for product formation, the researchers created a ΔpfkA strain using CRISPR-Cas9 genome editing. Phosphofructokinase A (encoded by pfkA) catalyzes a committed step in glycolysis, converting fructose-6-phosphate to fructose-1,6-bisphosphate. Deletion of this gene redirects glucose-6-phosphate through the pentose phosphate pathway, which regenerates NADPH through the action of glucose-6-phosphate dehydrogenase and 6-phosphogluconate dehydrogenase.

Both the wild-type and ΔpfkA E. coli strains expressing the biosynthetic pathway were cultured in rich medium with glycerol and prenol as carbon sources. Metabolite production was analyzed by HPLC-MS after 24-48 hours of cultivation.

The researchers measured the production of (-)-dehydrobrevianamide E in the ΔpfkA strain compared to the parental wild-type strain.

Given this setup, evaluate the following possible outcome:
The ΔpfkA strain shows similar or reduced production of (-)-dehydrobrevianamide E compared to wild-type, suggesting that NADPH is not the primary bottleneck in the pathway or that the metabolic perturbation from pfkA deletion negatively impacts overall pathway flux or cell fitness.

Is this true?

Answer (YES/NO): NO